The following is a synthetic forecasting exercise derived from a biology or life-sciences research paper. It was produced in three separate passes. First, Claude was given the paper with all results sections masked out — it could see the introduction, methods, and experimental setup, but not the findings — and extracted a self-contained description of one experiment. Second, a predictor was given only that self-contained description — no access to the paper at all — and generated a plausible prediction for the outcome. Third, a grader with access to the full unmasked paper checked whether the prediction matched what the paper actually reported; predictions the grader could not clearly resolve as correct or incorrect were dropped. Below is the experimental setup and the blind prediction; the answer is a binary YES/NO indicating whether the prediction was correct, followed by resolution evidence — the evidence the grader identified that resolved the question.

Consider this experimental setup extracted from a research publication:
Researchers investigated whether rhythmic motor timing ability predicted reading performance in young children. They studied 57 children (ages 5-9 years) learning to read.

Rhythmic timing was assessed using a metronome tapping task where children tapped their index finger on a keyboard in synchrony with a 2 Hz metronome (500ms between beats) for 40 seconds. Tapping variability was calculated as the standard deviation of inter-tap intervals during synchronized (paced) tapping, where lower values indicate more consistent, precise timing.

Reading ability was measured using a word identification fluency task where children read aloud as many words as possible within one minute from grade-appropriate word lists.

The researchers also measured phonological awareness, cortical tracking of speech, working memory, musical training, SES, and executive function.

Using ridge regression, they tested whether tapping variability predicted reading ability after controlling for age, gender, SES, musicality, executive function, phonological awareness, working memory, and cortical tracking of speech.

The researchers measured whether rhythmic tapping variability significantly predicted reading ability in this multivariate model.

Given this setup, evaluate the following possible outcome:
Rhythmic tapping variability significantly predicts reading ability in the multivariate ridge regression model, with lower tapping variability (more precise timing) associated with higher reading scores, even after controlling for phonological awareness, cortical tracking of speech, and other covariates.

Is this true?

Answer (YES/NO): NO